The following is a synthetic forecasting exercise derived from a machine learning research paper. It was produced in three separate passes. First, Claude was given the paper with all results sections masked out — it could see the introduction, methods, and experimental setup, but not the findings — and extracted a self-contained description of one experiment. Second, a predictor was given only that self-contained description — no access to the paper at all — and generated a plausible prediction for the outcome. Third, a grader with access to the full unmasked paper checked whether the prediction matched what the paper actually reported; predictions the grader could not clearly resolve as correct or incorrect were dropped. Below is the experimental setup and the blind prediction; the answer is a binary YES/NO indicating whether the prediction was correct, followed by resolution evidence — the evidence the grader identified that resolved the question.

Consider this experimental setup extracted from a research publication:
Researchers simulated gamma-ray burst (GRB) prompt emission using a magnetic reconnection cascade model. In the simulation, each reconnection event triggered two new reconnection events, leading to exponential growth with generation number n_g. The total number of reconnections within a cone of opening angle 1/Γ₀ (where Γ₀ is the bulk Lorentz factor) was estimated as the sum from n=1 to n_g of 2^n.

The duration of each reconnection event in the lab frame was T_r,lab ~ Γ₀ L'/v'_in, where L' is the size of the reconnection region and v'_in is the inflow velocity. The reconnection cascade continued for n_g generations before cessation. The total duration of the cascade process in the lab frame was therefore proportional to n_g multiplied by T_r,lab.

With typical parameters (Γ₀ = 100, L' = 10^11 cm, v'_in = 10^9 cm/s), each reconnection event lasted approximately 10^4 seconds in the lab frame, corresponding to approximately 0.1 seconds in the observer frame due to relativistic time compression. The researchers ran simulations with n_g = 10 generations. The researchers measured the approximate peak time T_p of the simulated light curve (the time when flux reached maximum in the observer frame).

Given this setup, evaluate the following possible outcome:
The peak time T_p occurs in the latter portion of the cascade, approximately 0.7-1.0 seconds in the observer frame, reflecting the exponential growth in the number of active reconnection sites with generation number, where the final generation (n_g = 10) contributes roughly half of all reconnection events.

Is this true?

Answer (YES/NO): NO